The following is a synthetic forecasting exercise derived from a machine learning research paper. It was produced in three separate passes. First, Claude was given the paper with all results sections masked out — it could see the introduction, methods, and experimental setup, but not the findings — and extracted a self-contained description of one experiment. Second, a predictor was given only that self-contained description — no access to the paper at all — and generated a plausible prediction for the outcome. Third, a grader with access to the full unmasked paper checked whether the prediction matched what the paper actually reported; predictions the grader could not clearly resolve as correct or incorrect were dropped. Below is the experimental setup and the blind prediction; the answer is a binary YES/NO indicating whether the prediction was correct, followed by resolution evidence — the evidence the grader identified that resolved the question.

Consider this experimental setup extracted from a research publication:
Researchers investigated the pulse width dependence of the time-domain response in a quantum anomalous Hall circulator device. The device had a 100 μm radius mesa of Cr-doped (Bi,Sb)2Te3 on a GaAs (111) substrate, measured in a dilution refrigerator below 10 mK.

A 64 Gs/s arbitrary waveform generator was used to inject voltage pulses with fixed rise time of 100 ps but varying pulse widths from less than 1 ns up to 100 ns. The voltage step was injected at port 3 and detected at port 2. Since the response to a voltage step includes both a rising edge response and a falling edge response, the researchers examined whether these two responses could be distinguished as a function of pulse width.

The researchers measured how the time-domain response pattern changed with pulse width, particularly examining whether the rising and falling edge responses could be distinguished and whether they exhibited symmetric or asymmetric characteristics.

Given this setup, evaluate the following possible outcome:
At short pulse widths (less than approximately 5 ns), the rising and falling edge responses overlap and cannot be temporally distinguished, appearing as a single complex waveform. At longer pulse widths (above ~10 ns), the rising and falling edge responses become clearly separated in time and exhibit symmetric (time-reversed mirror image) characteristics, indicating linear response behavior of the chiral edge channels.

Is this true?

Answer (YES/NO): NO